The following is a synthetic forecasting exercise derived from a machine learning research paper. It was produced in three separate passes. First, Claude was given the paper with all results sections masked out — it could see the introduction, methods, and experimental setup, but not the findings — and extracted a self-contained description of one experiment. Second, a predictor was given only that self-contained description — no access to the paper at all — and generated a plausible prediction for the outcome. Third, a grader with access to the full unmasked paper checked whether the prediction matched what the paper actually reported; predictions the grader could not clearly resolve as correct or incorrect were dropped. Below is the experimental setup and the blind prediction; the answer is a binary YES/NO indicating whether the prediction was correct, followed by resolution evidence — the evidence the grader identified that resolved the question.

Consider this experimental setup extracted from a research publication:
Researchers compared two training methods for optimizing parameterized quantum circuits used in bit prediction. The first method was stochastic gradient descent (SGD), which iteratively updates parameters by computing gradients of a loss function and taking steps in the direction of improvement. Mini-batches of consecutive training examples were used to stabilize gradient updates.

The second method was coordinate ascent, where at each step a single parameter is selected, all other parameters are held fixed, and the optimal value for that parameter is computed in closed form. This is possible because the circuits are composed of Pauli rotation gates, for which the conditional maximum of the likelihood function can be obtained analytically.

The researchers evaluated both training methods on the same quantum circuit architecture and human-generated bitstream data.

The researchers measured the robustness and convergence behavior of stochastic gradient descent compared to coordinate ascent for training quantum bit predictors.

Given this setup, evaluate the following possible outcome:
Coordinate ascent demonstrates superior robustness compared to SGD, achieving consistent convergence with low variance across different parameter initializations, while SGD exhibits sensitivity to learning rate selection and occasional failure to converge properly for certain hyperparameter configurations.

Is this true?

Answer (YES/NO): NO